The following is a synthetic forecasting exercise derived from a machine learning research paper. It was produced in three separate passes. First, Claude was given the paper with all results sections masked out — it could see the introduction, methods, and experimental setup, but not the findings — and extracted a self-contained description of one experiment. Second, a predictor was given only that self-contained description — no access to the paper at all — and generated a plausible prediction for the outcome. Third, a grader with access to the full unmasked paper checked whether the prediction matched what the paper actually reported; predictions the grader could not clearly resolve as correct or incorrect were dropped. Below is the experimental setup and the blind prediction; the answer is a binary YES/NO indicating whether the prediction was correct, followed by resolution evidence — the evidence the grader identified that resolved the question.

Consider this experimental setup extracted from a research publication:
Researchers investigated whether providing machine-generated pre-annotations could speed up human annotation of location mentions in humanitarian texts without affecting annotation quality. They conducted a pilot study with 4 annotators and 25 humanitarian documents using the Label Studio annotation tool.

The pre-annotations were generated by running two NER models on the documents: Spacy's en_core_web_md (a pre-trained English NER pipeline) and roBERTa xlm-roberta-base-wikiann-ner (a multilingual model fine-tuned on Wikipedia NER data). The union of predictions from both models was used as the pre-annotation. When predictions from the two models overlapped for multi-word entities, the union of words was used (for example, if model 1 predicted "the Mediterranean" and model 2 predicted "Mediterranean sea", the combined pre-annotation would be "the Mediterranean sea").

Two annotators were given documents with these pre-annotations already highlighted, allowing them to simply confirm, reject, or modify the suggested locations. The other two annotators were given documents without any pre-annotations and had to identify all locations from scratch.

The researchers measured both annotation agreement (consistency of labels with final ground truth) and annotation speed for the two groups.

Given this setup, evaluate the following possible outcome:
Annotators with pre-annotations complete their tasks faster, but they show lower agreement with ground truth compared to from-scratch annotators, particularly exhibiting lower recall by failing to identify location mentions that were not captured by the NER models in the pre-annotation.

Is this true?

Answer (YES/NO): NO